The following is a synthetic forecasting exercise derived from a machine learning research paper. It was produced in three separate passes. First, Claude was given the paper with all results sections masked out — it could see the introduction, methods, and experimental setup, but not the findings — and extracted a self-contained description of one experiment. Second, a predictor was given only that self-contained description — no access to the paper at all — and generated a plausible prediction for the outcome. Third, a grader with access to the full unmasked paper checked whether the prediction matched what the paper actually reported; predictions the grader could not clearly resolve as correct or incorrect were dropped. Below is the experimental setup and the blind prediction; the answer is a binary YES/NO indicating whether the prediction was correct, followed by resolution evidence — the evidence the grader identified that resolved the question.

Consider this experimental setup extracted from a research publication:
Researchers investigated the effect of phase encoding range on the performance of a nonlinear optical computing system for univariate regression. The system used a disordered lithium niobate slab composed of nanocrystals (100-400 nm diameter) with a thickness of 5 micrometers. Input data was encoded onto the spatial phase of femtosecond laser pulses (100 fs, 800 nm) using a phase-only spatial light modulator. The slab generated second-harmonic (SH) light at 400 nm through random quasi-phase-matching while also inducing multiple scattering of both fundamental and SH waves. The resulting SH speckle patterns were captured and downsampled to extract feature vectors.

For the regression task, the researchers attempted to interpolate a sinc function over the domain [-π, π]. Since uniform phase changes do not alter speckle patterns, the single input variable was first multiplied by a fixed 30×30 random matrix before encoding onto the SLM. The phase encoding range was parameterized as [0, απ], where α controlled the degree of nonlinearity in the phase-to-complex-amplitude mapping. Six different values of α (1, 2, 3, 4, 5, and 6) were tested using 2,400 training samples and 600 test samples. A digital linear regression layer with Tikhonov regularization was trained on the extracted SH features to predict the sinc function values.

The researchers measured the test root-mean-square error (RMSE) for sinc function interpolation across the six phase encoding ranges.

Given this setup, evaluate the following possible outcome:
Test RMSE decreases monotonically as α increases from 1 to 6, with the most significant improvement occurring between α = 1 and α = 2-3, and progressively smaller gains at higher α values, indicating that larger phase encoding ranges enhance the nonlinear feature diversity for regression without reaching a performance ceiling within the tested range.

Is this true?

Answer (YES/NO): NO